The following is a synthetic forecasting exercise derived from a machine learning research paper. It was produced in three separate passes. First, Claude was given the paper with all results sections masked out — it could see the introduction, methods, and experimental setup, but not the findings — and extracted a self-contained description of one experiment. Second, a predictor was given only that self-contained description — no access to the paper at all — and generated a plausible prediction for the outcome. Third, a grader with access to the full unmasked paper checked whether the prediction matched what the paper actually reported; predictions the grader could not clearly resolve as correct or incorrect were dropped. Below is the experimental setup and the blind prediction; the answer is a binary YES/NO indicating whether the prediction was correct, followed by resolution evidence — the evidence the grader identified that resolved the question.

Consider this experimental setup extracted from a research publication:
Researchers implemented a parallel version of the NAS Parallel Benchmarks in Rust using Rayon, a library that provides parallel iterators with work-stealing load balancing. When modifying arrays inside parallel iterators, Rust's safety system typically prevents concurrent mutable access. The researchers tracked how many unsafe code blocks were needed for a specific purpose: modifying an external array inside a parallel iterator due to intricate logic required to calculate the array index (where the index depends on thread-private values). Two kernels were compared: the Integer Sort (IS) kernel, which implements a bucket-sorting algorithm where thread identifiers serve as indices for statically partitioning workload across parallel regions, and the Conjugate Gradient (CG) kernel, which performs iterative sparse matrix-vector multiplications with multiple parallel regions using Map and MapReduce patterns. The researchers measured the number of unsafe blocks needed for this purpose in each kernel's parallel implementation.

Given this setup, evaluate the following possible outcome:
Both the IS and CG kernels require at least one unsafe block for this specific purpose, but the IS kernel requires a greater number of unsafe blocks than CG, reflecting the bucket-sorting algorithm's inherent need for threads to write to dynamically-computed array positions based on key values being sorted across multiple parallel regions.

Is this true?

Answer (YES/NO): NO